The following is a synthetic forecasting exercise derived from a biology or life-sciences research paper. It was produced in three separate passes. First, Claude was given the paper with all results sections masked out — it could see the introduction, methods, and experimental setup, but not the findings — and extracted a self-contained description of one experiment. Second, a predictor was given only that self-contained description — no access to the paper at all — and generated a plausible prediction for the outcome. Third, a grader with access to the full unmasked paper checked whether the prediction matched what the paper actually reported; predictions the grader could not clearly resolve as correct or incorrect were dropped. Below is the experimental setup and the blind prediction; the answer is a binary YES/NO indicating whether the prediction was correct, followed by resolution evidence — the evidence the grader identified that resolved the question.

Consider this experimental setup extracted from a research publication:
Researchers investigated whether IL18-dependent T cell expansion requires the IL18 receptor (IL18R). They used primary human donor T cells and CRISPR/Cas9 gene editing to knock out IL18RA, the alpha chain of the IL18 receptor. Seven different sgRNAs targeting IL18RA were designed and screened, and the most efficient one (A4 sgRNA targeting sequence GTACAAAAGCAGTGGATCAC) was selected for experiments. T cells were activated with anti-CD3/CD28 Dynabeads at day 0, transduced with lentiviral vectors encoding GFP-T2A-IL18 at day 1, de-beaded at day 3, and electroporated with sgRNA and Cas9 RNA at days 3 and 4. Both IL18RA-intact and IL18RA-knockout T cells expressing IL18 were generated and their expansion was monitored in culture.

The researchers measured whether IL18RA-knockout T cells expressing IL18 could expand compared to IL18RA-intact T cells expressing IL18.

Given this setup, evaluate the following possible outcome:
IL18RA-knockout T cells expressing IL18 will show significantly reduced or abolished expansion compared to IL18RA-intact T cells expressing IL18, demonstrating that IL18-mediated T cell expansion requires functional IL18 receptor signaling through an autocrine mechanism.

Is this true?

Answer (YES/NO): YES